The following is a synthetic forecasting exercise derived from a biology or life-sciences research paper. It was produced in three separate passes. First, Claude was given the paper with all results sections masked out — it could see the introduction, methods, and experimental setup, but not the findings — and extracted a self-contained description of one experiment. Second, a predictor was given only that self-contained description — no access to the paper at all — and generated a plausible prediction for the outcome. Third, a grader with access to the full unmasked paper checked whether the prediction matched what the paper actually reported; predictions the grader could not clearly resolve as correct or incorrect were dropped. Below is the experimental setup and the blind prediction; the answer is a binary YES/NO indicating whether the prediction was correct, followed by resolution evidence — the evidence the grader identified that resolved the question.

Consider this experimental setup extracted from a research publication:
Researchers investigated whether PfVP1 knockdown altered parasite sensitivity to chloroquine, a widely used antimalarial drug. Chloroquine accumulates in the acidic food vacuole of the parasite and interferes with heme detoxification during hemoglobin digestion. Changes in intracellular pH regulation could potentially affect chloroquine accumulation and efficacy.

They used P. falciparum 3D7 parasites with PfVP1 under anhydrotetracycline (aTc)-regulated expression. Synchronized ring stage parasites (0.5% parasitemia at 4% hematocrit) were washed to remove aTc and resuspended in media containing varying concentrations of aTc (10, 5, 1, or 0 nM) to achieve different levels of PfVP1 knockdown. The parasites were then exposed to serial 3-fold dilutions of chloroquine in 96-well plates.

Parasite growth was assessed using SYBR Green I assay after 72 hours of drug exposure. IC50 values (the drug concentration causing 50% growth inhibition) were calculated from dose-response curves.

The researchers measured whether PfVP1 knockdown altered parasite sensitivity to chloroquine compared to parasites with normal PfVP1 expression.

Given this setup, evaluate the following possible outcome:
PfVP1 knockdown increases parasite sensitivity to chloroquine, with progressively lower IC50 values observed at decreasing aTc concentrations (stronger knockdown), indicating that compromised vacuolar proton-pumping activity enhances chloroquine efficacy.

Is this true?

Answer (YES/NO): NO